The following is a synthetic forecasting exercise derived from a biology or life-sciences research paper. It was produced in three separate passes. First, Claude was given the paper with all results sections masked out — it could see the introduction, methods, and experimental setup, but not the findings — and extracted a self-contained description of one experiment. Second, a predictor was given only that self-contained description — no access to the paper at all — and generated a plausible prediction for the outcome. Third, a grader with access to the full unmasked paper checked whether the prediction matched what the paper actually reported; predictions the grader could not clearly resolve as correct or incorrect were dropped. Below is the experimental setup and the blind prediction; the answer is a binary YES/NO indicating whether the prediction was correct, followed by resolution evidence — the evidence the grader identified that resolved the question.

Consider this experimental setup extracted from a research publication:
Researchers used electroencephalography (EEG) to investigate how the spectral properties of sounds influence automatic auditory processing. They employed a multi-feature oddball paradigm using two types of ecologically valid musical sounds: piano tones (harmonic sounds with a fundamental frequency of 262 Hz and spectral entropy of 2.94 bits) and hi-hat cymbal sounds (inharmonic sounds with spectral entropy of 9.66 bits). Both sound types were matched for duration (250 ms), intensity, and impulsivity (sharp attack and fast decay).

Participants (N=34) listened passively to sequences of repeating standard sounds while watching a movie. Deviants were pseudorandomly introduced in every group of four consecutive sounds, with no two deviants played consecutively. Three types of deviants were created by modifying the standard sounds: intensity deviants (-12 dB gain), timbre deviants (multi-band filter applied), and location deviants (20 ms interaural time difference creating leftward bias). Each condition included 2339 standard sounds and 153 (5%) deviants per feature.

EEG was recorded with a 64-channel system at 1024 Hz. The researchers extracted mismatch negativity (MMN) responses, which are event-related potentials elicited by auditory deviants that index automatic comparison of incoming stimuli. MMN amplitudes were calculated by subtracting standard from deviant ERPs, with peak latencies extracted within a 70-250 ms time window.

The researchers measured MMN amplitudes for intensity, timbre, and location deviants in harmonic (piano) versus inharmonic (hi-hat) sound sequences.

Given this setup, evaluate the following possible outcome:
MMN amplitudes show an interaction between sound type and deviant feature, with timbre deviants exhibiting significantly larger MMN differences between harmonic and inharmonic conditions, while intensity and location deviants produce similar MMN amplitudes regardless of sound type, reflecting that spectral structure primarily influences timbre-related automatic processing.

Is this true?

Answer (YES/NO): NO